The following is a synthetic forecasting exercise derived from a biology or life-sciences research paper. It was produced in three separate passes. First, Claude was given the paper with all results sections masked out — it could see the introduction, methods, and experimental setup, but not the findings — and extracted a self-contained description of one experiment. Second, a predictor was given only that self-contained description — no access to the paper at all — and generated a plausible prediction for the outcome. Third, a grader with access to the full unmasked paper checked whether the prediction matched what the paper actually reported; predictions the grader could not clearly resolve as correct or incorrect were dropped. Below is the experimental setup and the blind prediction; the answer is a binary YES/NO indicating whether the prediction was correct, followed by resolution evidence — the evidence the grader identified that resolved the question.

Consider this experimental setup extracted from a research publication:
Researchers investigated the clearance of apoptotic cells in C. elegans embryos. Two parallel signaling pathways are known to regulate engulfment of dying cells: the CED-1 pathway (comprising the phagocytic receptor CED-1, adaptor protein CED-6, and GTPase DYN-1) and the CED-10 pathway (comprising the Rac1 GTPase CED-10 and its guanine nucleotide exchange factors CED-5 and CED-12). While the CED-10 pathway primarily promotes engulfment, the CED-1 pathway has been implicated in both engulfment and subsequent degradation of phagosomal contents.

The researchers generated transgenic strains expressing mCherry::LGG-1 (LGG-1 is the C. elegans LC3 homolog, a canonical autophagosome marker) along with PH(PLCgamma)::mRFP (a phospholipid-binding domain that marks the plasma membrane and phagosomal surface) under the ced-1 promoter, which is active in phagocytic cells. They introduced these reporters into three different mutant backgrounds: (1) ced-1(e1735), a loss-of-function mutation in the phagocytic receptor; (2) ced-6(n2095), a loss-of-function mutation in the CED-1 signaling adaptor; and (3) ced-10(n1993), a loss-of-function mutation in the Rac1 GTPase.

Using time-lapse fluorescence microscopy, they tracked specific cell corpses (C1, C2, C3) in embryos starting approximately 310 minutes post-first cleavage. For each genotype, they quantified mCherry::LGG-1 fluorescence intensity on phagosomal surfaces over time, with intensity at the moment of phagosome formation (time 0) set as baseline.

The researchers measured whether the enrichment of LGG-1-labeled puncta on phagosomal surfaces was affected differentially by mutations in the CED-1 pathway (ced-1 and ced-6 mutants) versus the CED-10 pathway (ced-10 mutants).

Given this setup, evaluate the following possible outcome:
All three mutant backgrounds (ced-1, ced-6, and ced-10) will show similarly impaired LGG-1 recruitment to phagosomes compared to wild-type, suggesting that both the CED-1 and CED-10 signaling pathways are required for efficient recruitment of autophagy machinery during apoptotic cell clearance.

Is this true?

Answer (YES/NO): NO